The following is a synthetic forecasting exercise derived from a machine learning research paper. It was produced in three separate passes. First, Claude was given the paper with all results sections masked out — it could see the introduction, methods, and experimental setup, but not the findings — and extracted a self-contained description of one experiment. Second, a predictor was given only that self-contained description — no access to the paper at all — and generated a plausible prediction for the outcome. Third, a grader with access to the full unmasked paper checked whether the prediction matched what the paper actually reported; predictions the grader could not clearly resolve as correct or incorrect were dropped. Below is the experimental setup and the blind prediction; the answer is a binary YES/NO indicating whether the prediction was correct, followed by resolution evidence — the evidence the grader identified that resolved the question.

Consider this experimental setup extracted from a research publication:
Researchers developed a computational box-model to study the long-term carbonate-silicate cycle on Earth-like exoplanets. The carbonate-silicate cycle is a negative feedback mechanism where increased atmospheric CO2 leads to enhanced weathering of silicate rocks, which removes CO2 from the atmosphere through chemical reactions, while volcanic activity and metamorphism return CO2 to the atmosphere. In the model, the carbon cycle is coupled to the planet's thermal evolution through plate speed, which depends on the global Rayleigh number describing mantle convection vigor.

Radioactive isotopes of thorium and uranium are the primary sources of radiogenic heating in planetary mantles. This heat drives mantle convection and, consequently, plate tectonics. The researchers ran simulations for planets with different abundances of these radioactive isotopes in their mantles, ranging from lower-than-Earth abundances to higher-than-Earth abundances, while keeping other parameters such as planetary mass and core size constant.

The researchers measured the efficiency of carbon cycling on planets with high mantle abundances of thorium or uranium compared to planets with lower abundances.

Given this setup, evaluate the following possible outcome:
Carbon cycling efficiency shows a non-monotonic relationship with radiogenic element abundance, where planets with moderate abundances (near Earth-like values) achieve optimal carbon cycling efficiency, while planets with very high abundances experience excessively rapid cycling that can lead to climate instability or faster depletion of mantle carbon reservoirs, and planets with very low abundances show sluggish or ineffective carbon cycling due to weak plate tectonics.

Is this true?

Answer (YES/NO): NO